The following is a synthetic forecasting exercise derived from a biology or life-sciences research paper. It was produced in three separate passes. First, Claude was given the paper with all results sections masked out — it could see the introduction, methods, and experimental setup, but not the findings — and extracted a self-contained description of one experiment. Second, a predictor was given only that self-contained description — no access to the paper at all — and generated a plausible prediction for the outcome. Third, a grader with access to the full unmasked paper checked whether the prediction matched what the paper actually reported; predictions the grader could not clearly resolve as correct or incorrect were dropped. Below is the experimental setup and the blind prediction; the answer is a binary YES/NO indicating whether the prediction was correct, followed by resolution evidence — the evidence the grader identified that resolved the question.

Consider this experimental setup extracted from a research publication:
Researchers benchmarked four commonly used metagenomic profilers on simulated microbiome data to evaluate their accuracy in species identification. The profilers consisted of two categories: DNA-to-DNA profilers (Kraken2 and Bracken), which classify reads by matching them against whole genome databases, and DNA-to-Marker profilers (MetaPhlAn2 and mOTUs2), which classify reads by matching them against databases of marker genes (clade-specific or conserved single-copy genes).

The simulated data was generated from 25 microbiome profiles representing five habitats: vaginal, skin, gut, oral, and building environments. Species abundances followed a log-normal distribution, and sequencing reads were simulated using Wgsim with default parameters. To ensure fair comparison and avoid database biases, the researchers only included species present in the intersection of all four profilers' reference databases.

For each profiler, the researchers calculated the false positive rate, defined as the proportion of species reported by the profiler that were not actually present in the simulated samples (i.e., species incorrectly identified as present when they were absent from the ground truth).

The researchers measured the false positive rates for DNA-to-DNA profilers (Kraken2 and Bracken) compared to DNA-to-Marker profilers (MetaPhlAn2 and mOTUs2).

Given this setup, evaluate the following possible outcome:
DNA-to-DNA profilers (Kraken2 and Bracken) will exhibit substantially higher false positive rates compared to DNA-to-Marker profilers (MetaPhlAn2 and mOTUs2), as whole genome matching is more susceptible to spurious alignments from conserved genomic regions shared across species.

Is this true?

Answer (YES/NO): YES